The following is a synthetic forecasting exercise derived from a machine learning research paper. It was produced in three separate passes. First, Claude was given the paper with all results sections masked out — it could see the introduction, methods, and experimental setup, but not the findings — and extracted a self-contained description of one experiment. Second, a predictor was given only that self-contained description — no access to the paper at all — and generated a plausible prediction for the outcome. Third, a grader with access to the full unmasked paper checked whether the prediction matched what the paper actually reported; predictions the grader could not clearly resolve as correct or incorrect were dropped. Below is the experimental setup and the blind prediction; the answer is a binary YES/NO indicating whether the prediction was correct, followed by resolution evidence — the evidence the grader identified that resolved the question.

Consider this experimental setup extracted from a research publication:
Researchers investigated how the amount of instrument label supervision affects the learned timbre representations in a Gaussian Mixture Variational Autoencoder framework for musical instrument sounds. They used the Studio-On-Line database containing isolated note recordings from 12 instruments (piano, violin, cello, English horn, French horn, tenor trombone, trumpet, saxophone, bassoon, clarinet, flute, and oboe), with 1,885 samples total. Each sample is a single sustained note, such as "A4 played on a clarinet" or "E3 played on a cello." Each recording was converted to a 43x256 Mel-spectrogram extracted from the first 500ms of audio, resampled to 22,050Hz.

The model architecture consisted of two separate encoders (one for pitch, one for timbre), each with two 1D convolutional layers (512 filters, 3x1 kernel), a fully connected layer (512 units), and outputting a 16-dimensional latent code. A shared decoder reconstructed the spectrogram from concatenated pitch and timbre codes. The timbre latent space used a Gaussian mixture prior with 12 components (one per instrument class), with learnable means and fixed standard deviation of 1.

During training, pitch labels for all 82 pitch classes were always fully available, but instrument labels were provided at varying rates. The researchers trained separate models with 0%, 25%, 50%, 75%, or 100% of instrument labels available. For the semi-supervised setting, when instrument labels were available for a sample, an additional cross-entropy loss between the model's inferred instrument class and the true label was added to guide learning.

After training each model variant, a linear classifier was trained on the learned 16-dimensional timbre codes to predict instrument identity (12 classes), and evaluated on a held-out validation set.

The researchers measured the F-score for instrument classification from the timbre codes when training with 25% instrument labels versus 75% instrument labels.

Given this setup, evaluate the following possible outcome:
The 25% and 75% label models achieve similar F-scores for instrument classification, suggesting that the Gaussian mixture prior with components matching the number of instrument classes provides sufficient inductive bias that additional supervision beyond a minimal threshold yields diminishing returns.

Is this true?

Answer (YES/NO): YES